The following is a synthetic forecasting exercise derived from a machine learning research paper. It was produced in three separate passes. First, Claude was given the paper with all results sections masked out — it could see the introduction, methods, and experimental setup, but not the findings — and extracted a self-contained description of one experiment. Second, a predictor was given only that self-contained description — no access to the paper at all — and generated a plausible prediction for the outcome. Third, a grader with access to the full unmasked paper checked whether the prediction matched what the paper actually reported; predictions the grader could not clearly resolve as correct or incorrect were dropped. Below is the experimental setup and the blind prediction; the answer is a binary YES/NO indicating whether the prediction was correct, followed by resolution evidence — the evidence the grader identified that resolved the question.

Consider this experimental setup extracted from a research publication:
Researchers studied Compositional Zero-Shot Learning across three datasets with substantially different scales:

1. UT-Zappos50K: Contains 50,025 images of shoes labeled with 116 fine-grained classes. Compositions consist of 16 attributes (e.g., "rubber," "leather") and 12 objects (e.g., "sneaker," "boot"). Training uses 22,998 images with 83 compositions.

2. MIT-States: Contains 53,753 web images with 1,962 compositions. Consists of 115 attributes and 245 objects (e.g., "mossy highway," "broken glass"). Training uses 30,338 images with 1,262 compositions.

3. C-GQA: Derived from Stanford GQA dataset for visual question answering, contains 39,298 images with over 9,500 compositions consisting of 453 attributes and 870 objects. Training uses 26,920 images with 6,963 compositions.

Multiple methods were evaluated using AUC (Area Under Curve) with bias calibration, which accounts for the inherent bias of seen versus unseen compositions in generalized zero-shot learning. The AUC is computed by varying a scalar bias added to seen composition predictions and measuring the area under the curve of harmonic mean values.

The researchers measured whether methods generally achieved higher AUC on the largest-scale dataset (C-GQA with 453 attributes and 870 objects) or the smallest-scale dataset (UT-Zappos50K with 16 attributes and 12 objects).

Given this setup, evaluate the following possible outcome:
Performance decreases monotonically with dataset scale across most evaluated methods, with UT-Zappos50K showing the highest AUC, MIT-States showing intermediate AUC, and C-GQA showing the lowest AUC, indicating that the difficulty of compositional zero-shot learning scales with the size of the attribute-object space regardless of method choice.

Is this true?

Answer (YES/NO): YES